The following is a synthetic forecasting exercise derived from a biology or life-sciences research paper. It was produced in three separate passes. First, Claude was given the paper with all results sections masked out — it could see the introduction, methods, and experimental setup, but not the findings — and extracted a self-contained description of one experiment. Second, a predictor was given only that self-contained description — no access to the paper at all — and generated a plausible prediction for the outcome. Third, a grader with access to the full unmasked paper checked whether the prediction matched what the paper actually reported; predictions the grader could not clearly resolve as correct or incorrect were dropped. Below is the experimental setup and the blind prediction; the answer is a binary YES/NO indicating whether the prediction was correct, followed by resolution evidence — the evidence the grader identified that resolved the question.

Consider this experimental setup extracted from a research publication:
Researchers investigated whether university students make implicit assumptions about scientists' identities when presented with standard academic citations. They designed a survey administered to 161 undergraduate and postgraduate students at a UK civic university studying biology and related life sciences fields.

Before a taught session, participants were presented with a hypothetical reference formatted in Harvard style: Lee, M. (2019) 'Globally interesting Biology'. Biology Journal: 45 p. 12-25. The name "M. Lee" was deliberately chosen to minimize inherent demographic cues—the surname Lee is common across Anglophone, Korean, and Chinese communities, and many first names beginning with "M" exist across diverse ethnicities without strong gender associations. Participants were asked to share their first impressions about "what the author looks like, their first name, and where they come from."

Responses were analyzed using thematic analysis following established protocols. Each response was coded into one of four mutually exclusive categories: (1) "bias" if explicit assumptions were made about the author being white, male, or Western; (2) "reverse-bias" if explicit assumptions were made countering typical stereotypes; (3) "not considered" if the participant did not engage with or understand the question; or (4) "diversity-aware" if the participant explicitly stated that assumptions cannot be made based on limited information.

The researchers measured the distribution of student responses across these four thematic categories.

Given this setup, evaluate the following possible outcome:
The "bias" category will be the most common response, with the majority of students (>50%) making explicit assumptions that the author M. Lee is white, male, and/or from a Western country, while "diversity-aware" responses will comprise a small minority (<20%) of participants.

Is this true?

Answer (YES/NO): NO